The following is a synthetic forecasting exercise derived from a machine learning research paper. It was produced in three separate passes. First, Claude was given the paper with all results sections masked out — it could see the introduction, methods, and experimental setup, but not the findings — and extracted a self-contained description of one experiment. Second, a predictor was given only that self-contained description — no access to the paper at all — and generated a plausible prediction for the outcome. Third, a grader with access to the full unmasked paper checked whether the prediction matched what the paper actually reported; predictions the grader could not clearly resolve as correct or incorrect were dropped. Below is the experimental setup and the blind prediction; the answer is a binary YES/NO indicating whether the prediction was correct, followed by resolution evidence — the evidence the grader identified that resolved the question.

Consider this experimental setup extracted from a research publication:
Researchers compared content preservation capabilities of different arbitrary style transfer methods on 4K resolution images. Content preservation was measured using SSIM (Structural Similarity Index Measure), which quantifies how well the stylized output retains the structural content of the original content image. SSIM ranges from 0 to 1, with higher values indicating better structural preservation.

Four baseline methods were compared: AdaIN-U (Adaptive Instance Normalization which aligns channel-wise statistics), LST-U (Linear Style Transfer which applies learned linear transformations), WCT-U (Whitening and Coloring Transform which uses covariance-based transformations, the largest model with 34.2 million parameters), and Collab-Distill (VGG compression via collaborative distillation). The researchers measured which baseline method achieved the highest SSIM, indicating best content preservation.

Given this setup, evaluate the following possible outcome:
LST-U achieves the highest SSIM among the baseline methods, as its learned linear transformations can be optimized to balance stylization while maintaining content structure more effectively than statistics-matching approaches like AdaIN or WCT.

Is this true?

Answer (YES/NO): YES